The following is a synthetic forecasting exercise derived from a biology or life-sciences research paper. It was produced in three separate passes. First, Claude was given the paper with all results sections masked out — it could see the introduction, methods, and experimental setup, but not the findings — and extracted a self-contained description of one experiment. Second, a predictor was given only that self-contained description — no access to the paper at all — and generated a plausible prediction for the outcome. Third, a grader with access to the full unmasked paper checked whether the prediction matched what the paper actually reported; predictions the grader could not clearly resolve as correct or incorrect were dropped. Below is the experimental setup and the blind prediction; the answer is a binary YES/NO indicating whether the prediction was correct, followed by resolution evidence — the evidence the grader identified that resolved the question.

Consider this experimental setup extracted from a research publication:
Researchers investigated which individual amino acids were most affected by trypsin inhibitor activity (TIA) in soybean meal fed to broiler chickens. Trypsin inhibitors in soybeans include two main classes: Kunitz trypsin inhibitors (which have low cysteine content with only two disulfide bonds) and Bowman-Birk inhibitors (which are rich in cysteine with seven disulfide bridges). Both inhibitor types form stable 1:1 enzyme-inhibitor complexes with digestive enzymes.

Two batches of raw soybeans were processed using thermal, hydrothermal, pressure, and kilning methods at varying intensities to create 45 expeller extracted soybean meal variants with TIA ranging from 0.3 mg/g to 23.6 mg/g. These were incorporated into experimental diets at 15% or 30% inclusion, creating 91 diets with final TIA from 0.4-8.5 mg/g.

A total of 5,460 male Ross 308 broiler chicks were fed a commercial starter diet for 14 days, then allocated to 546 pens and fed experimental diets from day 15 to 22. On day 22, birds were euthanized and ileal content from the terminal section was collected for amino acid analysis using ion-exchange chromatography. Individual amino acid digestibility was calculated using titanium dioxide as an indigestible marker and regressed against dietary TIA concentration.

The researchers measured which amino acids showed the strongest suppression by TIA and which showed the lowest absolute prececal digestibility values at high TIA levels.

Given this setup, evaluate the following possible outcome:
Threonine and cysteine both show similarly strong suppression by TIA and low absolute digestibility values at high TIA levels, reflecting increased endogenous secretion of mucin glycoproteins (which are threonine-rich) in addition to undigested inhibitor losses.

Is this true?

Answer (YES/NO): NO